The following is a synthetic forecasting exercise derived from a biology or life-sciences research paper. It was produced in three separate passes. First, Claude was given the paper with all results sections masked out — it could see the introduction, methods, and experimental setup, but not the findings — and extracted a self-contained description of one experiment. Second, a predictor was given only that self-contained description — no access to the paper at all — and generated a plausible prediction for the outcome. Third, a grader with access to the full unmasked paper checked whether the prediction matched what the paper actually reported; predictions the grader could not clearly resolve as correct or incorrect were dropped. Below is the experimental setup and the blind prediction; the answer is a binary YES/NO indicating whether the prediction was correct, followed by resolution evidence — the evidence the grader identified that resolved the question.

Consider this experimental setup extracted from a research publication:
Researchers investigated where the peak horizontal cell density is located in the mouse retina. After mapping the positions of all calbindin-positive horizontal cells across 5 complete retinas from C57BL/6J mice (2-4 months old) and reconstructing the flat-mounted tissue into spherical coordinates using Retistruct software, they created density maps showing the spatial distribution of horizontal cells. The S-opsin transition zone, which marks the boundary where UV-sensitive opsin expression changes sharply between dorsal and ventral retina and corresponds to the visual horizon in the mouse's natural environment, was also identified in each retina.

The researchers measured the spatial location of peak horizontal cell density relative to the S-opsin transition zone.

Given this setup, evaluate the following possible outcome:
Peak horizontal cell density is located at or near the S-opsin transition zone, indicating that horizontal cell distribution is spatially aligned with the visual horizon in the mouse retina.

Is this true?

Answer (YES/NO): NO